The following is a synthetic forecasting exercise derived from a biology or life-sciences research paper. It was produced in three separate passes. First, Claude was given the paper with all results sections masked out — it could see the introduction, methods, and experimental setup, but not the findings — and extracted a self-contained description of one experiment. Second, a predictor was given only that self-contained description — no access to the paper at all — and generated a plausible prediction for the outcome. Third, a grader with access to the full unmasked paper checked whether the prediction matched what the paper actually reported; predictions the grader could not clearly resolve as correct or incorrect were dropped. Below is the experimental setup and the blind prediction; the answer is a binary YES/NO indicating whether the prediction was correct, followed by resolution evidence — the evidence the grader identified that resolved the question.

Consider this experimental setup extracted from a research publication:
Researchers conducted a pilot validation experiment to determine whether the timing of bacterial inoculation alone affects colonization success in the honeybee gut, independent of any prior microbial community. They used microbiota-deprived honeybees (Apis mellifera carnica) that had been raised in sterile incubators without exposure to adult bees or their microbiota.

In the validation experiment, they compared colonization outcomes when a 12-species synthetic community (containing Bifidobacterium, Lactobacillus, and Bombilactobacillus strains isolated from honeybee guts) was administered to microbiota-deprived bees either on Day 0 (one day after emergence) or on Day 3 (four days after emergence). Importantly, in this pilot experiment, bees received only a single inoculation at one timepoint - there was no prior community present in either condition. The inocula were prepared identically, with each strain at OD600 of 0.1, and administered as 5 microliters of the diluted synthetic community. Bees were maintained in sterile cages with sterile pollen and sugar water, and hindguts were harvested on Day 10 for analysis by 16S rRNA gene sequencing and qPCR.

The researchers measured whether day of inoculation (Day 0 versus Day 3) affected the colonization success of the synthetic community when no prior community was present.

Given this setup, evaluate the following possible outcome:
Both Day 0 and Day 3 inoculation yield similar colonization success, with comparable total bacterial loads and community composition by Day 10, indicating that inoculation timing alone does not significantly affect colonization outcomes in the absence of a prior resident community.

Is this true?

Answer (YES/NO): YES